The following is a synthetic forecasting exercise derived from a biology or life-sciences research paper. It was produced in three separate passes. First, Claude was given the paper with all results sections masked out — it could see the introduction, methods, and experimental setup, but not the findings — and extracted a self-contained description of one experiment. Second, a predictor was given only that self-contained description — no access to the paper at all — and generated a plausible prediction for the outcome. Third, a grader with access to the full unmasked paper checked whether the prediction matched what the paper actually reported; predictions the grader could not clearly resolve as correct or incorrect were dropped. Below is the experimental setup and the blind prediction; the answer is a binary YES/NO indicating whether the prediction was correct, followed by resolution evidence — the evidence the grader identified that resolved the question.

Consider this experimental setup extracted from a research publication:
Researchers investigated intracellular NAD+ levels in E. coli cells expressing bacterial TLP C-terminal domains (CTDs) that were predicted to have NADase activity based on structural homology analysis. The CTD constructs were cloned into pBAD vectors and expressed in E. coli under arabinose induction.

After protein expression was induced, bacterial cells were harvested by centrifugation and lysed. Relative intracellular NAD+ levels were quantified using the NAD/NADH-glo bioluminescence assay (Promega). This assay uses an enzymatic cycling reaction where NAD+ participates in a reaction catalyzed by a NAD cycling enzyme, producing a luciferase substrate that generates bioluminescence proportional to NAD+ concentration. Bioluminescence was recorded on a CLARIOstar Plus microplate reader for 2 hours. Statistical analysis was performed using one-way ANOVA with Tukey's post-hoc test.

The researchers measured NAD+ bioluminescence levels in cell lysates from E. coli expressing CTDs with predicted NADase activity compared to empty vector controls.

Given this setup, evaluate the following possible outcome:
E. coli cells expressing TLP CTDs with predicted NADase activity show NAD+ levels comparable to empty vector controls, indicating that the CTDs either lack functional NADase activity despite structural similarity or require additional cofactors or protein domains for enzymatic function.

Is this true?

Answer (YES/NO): NO